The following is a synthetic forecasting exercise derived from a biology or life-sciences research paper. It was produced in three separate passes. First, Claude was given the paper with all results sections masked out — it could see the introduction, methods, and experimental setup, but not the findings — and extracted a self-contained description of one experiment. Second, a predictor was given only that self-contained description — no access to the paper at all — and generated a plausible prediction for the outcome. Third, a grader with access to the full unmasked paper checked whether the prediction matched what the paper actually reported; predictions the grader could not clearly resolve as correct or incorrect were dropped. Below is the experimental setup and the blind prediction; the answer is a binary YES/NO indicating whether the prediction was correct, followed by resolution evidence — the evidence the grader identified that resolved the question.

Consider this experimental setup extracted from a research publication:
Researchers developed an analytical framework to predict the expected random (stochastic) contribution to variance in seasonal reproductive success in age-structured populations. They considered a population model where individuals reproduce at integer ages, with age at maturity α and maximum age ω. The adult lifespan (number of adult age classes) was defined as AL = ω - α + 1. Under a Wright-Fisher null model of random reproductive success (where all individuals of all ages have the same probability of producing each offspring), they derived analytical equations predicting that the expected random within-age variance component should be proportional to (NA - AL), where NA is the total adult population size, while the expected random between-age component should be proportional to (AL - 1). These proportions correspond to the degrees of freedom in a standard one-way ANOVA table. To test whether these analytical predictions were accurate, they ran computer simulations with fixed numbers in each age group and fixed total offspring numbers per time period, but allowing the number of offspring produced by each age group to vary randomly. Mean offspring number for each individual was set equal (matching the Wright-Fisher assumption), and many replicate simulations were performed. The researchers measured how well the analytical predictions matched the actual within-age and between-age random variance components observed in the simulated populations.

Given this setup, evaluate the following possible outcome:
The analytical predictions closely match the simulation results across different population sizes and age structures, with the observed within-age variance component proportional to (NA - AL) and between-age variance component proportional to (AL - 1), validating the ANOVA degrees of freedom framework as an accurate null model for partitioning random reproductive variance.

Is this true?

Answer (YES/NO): YES